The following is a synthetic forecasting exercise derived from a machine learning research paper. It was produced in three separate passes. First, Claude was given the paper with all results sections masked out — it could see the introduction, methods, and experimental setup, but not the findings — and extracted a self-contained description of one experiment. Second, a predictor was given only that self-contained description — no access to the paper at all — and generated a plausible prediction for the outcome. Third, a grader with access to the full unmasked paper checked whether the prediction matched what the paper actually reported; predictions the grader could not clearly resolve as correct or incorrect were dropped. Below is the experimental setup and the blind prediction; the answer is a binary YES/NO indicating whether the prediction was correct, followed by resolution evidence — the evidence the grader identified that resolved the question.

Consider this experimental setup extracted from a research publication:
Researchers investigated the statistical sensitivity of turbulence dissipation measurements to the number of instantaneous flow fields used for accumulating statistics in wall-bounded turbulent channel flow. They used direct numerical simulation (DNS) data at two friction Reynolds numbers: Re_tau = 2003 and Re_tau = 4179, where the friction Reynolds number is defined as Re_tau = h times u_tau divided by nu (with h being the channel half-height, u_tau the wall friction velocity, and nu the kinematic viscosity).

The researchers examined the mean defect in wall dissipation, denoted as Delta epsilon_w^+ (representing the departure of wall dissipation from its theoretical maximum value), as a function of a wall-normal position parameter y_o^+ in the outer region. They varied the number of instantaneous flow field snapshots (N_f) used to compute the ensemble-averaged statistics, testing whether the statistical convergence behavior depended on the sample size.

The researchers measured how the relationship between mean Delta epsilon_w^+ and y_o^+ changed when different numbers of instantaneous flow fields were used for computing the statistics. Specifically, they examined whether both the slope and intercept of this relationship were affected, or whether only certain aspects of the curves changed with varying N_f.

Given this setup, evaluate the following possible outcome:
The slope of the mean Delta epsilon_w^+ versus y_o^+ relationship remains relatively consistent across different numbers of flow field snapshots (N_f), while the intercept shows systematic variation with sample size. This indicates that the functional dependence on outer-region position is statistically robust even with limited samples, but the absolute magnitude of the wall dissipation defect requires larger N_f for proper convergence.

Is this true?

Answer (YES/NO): YES